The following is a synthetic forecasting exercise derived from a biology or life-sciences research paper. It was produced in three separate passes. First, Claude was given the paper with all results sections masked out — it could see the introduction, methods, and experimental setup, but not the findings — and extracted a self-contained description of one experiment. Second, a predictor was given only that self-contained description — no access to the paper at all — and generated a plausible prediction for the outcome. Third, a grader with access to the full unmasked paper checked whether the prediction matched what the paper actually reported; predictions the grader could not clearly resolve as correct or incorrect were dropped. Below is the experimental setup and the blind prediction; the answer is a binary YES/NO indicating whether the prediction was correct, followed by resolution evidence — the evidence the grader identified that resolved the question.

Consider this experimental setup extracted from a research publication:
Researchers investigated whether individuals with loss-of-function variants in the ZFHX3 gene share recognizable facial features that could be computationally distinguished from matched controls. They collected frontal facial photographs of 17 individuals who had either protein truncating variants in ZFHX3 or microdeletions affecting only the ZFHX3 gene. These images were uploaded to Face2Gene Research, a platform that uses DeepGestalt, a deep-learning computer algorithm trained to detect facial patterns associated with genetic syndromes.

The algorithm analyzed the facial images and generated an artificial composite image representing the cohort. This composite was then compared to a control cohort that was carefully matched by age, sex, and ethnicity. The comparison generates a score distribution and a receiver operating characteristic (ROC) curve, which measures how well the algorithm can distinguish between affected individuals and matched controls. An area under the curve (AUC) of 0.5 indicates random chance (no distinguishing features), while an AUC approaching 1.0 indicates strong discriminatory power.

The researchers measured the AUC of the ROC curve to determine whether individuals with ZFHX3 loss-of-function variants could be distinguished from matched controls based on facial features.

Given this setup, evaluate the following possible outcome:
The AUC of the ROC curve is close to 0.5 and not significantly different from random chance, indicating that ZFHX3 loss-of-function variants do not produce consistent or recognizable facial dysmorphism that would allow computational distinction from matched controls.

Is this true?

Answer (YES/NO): NO